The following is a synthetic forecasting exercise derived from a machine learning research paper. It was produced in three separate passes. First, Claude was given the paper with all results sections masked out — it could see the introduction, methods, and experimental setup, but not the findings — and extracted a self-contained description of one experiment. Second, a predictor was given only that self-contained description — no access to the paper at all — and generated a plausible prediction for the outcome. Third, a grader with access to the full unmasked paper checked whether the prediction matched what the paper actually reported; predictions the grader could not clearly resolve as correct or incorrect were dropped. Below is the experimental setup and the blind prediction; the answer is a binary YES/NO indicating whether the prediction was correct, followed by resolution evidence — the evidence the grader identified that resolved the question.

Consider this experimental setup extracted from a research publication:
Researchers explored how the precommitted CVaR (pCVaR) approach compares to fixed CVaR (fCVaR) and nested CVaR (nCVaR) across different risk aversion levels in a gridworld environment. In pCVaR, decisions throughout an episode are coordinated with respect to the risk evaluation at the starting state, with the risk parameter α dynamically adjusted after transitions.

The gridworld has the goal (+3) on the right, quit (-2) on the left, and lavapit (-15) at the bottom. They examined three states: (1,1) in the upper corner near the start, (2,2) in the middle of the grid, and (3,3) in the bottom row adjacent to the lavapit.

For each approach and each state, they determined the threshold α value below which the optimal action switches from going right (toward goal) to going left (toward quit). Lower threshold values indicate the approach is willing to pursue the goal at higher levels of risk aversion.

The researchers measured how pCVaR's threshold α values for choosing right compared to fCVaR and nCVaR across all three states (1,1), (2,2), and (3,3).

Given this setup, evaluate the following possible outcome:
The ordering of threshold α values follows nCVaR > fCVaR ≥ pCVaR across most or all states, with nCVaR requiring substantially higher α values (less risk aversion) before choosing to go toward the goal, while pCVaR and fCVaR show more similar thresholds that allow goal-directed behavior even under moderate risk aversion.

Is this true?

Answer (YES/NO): NO